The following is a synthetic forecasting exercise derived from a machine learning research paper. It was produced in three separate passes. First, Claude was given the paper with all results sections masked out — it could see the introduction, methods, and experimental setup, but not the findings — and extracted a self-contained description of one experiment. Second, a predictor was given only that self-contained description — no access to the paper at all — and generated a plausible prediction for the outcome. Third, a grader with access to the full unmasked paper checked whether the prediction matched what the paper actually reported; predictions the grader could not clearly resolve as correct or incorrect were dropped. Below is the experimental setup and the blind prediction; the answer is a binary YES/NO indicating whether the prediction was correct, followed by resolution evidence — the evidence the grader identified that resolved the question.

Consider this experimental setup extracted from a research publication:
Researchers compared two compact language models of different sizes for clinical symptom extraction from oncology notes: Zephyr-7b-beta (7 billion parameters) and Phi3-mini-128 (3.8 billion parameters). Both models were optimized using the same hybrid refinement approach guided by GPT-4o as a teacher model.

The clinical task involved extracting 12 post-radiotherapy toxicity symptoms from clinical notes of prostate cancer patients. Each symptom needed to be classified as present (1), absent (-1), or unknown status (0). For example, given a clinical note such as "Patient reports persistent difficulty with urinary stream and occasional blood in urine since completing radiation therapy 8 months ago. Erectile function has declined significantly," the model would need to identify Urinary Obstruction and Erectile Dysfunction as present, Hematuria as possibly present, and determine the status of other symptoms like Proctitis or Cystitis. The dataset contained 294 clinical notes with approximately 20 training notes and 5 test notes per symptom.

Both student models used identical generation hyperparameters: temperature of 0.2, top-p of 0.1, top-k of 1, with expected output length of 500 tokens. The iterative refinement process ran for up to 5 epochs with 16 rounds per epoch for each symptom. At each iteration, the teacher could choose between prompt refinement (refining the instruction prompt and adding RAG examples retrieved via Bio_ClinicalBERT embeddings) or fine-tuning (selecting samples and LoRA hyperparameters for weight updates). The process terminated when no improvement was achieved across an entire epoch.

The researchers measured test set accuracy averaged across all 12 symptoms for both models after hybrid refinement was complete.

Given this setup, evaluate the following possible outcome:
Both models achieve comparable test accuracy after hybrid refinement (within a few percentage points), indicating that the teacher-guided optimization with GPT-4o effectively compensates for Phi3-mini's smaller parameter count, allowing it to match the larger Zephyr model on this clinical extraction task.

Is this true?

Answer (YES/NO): NO